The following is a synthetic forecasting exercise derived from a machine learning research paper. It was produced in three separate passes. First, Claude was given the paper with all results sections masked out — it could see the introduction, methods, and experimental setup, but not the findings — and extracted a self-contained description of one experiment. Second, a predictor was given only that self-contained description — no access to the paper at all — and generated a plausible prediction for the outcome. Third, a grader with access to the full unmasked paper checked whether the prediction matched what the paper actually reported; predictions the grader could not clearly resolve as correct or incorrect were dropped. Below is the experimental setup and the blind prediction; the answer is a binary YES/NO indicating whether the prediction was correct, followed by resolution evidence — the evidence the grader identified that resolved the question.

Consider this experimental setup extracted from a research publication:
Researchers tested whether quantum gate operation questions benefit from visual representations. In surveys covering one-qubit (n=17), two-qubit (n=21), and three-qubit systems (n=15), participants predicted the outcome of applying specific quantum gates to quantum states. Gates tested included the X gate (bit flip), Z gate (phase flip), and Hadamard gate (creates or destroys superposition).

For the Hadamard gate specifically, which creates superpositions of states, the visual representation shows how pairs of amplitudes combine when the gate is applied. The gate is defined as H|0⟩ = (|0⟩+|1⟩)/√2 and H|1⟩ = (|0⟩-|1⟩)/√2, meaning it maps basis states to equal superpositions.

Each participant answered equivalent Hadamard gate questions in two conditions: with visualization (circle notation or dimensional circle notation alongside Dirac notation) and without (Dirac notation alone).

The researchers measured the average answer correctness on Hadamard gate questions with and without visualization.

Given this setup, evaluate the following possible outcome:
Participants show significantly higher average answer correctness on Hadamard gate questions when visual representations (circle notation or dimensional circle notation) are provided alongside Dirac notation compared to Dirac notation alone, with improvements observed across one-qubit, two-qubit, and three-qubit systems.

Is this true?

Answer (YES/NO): NO